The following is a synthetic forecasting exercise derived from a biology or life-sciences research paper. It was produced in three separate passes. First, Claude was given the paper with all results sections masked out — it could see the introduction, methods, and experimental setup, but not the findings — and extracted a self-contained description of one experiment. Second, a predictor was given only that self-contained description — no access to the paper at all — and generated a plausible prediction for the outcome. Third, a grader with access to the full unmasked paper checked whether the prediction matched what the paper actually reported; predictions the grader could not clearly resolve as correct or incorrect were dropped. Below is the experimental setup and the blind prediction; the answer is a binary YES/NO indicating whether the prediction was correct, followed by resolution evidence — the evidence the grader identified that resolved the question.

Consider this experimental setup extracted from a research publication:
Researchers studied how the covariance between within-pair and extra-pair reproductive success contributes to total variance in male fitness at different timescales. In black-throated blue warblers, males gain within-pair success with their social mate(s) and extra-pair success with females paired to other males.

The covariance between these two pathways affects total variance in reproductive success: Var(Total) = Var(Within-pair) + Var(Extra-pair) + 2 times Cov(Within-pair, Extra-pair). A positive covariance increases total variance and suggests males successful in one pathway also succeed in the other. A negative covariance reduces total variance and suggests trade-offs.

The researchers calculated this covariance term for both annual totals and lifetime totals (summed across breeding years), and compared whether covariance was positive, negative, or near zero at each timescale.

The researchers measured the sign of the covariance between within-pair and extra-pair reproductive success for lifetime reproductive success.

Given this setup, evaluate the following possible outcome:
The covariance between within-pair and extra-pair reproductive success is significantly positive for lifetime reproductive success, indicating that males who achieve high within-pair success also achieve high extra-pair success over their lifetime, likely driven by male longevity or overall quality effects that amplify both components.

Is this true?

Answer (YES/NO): YES